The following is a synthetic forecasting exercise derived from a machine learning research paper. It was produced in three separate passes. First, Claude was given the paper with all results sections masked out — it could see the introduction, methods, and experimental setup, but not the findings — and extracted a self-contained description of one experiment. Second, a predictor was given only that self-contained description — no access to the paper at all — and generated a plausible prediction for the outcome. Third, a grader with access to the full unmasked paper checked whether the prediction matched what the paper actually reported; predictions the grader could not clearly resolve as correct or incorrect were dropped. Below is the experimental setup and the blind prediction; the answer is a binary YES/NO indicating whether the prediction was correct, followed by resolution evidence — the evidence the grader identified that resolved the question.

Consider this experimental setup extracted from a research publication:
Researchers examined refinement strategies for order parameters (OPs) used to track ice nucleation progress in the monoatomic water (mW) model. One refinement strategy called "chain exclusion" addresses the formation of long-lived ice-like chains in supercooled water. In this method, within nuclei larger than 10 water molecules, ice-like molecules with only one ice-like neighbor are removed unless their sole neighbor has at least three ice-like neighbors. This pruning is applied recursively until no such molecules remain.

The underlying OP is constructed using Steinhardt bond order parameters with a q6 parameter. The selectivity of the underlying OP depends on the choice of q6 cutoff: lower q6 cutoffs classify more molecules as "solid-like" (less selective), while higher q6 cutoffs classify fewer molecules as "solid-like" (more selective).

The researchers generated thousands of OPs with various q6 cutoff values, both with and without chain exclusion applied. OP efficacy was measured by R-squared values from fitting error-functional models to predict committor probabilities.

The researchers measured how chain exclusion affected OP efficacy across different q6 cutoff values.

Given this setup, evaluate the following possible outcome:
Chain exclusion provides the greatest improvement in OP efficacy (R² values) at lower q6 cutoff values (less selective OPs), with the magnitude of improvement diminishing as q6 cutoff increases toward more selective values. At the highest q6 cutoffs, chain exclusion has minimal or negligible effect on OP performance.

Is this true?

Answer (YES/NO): NO